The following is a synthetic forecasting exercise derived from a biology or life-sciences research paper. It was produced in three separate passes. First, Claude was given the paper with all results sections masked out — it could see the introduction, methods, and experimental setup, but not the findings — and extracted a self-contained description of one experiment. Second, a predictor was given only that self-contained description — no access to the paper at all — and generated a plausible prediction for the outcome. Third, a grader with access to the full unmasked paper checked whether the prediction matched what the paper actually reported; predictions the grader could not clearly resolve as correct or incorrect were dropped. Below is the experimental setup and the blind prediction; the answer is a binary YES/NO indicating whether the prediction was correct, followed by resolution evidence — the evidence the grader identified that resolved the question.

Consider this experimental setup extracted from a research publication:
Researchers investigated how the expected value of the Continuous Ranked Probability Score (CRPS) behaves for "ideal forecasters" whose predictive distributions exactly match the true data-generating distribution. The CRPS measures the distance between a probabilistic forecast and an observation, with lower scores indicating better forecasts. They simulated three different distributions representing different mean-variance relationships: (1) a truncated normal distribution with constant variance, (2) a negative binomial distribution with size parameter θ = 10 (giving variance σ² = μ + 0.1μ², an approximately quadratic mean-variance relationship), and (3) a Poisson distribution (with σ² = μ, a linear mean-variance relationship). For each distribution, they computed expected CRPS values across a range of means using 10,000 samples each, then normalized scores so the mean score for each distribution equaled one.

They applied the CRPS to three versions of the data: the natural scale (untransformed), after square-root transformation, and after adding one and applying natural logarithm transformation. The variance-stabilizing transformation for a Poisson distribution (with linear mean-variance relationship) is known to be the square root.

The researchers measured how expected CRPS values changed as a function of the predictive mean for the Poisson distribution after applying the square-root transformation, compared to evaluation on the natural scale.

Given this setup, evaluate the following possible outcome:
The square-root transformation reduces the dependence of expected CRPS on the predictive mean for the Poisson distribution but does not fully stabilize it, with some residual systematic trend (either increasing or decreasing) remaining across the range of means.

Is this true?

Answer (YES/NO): NO